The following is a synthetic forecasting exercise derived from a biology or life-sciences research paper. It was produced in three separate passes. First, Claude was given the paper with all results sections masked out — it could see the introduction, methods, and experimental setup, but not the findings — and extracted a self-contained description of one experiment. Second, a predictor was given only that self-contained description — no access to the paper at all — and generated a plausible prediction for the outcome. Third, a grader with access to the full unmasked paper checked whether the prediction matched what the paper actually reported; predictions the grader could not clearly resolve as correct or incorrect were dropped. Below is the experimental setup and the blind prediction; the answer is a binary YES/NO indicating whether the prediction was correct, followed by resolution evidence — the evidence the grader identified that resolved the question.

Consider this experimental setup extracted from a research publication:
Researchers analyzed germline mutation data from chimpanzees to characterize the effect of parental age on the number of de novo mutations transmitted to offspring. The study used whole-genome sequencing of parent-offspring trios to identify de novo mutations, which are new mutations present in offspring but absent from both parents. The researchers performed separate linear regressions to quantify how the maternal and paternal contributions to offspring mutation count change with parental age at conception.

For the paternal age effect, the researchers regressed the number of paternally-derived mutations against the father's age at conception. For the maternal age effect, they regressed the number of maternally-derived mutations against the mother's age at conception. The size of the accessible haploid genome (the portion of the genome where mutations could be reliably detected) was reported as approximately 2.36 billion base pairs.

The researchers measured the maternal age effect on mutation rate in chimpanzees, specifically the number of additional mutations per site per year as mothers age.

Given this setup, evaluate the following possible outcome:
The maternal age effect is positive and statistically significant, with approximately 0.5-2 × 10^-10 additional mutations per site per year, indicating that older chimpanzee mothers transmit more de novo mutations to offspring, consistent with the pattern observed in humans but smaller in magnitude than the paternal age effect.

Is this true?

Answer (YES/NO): NO